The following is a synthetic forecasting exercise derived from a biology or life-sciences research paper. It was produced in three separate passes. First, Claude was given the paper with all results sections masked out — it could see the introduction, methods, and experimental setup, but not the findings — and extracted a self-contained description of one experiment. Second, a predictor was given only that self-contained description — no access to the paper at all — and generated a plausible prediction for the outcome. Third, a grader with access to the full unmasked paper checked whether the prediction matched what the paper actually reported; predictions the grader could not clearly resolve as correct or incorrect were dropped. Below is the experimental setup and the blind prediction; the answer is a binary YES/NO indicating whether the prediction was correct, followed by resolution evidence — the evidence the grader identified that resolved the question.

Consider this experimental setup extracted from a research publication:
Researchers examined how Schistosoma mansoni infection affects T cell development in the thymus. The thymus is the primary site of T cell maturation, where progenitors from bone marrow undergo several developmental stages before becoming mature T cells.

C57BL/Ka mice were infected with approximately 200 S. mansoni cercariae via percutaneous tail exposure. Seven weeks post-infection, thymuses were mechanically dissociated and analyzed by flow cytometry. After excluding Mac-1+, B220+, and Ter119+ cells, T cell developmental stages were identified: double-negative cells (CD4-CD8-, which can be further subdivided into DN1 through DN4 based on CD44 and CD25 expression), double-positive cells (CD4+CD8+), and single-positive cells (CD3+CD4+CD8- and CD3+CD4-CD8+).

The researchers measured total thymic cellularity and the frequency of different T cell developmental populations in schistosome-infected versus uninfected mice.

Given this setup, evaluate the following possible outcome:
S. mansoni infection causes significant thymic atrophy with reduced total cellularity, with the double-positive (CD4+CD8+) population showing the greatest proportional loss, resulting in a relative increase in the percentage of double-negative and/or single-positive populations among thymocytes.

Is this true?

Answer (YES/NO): NO